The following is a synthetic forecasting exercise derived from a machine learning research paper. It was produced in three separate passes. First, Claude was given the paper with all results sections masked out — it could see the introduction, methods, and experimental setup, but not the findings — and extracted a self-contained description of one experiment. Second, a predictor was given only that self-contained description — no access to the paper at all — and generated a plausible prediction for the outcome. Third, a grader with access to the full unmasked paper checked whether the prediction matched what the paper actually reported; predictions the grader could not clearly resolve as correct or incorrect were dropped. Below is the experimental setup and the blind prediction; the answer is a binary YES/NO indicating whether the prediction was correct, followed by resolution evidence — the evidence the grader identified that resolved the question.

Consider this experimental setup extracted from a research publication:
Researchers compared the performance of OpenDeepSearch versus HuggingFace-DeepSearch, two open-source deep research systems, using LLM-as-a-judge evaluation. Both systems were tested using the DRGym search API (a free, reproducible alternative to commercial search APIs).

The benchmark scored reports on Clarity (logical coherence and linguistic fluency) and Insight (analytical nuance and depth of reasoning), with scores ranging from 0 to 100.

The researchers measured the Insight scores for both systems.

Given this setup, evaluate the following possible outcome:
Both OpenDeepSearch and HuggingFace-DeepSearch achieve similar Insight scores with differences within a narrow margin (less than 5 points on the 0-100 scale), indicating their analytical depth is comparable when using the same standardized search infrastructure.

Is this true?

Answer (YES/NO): YES